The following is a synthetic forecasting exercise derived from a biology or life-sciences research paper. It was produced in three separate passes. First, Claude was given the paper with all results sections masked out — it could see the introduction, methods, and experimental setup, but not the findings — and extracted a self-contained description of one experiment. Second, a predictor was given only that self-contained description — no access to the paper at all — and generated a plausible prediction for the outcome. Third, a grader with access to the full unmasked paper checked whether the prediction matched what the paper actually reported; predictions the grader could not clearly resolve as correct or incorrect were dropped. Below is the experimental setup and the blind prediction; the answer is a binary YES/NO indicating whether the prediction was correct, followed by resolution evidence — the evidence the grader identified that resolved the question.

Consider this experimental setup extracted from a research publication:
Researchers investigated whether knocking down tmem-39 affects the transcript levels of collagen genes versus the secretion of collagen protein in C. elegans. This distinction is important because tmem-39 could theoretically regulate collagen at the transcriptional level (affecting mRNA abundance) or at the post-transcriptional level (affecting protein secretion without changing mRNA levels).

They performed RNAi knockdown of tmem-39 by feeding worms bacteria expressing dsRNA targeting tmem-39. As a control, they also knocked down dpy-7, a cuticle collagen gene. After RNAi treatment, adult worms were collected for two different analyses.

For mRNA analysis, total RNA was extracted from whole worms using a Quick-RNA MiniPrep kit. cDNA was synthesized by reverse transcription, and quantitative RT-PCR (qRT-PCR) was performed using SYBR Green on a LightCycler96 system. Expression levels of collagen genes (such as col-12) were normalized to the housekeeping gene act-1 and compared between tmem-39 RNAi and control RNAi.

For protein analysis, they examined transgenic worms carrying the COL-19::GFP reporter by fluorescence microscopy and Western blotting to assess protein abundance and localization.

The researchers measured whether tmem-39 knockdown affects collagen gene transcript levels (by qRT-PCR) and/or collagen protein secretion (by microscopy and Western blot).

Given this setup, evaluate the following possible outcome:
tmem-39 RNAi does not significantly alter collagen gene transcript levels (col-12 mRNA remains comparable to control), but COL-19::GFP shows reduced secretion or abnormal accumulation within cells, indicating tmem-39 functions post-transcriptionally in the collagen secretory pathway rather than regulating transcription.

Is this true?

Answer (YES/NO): NO